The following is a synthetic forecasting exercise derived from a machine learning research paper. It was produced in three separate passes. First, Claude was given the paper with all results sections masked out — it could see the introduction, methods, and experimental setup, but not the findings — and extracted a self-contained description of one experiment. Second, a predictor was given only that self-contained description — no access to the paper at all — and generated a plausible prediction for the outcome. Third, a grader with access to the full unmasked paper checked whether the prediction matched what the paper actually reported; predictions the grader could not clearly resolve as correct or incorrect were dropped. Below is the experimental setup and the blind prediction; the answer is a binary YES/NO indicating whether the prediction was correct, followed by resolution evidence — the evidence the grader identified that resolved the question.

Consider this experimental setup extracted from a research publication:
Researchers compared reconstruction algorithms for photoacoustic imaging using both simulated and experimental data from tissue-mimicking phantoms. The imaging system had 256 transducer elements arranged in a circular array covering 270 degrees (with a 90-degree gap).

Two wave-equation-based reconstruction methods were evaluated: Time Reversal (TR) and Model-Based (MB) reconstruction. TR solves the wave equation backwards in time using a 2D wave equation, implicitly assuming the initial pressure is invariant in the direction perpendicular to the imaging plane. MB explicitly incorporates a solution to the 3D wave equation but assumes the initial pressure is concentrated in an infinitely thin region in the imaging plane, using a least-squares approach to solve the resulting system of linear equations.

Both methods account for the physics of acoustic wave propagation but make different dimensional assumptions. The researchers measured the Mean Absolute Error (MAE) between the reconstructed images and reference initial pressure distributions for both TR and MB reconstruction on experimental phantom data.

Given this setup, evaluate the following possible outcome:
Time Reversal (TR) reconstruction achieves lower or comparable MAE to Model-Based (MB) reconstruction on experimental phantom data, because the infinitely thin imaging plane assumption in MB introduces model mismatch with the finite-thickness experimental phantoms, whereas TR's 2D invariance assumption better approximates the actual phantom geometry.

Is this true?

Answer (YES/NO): YES